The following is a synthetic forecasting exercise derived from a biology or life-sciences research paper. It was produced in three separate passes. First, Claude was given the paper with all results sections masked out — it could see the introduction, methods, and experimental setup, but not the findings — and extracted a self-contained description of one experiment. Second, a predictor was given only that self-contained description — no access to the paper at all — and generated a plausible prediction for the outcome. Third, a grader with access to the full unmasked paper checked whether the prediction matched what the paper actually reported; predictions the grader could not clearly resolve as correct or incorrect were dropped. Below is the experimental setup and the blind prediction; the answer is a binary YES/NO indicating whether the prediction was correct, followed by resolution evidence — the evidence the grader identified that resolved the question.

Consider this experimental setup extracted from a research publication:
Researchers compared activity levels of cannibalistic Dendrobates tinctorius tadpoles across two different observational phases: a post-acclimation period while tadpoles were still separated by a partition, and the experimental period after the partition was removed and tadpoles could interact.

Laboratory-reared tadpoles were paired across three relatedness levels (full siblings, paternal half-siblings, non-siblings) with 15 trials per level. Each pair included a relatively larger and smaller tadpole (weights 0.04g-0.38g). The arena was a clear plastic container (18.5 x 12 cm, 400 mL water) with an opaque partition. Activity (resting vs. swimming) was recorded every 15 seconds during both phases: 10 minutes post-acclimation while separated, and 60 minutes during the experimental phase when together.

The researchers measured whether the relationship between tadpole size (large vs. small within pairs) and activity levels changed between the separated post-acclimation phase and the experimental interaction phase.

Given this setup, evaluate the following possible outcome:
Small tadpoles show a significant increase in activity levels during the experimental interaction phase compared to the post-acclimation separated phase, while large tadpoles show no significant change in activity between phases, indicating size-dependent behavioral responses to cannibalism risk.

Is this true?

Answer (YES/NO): NO